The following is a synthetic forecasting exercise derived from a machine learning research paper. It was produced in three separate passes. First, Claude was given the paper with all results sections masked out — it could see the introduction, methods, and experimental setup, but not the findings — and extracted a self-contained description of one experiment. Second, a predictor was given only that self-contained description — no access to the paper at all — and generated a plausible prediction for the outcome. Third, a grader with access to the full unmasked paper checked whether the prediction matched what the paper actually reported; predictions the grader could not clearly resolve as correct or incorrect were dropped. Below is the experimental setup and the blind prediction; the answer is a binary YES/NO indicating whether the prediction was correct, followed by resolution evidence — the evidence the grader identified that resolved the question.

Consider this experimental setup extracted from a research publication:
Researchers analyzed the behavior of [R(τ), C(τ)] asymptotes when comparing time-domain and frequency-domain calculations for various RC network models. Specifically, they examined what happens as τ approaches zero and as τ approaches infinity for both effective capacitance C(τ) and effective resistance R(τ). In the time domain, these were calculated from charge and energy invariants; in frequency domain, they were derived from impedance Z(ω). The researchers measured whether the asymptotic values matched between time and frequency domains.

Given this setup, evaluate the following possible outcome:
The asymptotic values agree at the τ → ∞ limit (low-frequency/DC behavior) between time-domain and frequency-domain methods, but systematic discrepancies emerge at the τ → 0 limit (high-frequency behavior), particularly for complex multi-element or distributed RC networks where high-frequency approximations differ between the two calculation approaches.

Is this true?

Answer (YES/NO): NO